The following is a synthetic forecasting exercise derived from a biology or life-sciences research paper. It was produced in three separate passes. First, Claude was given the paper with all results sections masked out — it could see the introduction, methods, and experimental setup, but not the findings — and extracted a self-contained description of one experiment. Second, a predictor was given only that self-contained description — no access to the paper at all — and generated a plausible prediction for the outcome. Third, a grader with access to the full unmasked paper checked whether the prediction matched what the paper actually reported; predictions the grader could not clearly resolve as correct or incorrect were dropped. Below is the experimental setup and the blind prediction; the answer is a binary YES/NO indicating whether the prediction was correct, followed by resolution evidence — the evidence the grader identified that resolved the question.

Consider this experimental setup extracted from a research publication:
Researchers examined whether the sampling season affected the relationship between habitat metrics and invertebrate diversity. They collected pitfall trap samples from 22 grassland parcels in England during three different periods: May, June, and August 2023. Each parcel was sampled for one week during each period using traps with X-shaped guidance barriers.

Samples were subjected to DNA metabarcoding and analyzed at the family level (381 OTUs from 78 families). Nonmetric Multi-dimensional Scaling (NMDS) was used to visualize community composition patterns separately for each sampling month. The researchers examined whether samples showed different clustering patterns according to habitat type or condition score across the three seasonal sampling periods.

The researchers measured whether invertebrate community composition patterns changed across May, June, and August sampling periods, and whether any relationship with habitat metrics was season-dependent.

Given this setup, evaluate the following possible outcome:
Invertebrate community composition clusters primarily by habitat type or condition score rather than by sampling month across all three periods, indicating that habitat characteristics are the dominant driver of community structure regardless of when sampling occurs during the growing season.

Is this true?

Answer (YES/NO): NO